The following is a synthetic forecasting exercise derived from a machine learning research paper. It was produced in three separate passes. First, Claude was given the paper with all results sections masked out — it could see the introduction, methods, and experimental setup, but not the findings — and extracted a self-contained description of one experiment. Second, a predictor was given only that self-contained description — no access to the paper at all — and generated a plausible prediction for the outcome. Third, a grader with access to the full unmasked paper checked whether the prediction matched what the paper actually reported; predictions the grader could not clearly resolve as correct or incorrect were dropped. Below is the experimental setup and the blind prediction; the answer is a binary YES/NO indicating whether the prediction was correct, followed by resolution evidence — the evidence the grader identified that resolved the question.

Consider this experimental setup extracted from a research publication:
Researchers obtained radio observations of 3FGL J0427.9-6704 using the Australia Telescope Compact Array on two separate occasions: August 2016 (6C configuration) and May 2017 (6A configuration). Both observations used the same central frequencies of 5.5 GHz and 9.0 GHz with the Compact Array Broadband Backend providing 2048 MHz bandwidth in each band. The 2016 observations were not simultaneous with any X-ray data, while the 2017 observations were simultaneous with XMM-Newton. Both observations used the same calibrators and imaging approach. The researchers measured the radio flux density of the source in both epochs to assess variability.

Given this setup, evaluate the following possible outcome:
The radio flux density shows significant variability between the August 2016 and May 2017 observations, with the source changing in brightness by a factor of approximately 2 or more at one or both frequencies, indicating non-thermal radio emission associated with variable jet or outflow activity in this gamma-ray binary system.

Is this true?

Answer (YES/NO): NO